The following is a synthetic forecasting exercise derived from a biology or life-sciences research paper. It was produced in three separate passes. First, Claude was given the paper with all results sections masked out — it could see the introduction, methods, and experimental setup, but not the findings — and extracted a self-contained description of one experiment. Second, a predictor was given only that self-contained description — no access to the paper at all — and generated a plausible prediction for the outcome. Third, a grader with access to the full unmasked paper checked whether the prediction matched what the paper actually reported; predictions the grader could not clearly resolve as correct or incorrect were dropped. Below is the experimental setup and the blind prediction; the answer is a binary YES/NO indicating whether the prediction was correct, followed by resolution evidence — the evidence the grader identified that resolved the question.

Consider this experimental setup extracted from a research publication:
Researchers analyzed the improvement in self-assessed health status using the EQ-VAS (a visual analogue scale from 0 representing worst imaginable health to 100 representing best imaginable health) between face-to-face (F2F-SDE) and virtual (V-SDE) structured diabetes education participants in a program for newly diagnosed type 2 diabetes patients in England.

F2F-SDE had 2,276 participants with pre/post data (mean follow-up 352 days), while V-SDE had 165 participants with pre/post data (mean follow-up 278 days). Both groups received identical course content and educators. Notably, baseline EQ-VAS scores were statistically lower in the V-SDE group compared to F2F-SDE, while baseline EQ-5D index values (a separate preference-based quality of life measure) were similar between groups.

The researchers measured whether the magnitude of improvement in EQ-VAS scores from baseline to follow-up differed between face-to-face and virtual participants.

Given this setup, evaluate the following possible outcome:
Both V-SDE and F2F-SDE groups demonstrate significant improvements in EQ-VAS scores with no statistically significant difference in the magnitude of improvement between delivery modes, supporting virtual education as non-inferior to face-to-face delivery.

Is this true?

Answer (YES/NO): NO